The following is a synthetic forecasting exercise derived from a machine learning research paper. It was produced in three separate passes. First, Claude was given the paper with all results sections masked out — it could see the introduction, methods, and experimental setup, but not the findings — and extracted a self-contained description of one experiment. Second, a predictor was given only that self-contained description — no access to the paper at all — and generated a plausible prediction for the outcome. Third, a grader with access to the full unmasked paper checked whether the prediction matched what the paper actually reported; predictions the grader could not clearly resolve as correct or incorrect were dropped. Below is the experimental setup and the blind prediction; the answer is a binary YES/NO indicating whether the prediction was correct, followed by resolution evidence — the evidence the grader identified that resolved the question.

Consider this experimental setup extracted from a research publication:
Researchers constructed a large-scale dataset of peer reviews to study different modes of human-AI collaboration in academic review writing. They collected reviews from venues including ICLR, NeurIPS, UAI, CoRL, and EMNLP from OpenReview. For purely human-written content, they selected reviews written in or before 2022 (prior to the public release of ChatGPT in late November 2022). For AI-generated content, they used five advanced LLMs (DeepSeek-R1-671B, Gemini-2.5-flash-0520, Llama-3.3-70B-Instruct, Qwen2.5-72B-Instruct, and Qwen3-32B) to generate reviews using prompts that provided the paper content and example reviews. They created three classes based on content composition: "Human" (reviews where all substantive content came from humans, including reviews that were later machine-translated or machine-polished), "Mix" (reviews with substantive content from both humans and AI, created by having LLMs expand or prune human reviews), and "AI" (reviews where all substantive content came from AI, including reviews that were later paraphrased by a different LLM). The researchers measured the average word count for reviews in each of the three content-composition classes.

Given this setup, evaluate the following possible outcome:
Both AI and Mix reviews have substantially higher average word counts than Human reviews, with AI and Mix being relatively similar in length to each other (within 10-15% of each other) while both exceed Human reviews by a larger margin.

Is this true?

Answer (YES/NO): YES